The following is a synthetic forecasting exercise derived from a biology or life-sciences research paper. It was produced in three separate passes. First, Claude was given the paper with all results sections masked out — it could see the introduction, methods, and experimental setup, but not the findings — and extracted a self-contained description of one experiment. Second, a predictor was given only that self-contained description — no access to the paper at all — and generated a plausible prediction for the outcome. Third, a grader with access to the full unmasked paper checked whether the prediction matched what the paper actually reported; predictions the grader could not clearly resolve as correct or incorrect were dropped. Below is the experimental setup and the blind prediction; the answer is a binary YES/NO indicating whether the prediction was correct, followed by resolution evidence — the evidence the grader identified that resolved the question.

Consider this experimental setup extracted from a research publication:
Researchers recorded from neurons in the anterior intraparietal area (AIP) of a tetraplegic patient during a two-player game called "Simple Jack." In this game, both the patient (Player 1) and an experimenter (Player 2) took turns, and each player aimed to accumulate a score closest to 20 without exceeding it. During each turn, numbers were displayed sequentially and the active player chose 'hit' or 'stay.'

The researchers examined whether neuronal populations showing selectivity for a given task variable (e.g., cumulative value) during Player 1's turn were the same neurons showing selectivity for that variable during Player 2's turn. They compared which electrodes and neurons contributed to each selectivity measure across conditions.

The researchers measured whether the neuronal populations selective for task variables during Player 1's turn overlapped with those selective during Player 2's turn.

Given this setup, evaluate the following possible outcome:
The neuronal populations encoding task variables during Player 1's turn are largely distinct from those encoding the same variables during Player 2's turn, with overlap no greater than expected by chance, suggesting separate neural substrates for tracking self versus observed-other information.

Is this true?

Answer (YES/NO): NO